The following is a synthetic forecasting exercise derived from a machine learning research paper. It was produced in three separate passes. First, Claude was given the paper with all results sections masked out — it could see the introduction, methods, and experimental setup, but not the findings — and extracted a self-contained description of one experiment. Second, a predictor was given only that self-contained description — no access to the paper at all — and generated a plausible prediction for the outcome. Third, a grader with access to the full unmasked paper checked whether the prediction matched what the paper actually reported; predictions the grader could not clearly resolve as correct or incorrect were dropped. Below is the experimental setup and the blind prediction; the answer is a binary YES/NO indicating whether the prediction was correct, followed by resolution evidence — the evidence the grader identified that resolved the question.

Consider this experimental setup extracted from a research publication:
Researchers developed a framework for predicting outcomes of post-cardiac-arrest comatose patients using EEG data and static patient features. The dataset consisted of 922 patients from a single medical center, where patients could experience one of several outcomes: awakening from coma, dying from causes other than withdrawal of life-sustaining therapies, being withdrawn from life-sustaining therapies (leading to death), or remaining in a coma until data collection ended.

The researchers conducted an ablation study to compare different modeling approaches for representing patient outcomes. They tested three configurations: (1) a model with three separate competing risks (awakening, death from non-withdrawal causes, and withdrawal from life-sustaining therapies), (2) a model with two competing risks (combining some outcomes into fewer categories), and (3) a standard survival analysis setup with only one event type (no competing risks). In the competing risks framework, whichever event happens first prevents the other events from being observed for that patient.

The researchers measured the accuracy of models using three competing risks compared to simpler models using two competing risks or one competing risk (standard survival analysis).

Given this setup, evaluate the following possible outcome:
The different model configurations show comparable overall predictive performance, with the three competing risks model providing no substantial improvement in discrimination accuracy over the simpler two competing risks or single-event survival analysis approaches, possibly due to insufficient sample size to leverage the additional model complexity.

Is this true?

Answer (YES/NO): NO